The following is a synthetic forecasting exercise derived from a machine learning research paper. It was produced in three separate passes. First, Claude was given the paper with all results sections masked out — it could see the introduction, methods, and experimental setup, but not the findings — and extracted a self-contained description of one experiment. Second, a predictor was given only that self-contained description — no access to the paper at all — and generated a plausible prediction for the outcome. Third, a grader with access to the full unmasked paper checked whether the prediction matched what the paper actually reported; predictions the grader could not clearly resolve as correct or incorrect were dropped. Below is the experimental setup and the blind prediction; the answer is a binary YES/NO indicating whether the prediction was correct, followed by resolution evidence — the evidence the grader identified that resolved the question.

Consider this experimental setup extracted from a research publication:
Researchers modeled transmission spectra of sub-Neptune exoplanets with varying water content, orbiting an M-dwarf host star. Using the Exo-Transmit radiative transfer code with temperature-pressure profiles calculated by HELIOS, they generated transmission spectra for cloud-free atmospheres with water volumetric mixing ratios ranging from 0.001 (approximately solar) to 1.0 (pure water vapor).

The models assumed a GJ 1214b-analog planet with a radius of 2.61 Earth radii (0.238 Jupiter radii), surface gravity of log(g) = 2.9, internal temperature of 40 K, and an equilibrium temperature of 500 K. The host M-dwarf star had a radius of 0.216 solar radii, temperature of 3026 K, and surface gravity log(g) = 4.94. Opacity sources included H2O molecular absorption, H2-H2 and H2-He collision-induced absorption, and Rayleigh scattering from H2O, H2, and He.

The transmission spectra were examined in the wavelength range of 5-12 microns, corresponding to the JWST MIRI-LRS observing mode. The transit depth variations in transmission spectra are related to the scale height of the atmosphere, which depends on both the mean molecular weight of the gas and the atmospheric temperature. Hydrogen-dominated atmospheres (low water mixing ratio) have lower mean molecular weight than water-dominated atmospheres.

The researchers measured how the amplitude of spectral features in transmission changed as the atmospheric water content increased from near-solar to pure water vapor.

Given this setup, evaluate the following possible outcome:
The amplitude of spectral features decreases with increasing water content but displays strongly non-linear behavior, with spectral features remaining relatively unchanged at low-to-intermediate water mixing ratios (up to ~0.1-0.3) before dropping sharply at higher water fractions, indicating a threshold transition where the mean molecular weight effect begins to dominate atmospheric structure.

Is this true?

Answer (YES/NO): NO